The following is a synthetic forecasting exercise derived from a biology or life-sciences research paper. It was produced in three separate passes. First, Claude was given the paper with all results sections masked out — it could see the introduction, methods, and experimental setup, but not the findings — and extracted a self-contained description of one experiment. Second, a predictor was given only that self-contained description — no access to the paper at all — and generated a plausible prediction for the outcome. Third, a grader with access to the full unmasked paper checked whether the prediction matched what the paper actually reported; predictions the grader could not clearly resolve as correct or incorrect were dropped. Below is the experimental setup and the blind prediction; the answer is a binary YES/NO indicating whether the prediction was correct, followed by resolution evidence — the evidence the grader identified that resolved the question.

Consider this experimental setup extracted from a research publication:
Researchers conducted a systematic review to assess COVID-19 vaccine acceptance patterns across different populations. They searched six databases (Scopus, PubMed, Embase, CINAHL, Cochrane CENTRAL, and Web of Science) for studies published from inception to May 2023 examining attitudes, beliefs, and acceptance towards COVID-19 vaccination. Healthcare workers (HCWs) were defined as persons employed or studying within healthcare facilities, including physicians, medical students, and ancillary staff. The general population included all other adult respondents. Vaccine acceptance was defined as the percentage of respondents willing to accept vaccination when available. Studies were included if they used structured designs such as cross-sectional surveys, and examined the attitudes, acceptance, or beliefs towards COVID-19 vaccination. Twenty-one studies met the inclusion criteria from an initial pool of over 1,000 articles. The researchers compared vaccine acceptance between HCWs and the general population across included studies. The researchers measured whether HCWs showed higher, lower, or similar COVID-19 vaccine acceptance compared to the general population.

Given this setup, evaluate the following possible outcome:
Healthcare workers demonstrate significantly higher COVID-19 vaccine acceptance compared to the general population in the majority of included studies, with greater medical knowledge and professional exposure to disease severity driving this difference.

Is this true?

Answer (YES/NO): NO